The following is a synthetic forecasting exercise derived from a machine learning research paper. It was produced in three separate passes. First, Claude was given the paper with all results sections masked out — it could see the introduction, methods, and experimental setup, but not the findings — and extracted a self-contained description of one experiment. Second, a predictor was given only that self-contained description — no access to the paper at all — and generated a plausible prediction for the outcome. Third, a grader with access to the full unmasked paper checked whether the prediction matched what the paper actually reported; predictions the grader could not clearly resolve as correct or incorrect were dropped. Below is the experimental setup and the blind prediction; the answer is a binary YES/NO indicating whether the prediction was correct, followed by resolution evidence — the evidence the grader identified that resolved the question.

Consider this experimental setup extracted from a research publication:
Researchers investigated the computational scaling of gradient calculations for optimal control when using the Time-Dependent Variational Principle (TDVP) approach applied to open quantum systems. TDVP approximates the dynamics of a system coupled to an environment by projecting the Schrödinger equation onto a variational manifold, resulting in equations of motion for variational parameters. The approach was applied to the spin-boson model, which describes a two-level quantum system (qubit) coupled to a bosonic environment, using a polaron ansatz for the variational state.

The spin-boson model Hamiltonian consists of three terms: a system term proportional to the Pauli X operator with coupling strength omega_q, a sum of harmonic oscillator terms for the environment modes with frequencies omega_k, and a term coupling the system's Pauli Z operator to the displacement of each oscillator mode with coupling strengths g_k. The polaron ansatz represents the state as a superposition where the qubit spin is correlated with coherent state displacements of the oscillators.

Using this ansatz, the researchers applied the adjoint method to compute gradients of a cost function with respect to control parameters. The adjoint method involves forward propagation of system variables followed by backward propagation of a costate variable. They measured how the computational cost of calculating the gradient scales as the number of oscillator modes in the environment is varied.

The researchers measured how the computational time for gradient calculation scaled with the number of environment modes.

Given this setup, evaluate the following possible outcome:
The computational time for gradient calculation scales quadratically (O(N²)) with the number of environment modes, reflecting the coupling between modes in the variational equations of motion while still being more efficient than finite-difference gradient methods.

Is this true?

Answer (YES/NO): YES